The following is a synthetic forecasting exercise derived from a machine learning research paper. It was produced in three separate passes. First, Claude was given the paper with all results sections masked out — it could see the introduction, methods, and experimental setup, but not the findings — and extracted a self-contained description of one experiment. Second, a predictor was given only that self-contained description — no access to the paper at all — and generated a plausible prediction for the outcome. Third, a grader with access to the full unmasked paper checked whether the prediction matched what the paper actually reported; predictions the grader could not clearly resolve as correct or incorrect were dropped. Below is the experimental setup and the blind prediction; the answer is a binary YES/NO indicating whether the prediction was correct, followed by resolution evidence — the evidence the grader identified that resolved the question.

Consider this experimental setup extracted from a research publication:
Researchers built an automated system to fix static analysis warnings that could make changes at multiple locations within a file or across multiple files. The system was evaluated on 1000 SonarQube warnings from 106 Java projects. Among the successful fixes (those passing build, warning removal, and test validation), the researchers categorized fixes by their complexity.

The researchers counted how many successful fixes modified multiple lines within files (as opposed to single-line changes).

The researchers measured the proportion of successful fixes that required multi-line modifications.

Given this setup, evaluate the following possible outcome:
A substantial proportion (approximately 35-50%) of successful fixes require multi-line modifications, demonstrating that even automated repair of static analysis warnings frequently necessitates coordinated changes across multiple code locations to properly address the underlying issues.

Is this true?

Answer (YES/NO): YES